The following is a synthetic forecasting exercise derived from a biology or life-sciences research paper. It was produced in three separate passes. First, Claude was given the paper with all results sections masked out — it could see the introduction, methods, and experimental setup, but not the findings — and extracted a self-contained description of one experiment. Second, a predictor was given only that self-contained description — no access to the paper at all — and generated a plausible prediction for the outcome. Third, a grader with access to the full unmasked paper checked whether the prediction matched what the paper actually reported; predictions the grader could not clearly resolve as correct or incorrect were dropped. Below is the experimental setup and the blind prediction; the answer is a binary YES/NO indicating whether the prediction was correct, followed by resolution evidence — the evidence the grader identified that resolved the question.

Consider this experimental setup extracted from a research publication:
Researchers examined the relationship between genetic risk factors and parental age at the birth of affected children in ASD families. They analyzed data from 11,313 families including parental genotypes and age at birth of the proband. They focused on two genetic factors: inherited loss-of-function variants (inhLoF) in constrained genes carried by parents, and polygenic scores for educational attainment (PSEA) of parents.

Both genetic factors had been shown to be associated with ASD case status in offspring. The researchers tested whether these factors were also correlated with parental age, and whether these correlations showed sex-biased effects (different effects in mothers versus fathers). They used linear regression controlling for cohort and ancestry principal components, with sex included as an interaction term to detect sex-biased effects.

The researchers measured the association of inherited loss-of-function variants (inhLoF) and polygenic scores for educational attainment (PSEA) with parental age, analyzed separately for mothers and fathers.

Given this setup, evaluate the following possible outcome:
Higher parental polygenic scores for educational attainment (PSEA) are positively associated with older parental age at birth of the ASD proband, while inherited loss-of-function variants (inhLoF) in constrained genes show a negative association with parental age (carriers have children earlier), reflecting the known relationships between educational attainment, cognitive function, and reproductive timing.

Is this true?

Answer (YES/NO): YES